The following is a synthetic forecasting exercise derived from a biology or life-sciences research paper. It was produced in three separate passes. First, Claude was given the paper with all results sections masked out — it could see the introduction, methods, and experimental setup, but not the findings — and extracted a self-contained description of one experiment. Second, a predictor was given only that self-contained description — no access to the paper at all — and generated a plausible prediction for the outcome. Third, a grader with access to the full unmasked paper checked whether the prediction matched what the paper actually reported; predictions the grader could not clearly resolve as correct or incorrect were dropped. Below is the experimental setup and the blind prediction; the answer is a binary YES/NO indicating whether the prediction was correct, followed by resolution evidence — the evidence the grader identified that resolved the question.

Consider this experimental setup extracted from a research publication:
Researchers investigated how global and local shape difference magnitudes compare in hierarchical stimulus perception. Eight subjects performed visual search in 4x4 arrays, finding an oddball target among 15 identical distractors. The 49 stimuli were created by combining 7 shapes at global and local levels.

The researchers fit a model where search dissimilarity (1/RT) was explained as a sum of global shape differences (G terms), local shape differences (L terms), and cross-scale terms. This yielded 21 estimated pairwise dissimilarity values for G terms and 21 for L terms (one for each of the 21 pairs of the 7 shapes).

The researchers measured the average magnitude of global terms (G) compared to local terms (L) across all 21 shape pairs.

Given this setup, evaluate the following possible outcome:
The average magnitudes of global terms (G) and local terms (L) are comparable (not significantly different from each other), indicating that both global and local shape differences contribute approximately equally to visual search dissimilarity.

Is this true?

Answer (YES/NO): NO